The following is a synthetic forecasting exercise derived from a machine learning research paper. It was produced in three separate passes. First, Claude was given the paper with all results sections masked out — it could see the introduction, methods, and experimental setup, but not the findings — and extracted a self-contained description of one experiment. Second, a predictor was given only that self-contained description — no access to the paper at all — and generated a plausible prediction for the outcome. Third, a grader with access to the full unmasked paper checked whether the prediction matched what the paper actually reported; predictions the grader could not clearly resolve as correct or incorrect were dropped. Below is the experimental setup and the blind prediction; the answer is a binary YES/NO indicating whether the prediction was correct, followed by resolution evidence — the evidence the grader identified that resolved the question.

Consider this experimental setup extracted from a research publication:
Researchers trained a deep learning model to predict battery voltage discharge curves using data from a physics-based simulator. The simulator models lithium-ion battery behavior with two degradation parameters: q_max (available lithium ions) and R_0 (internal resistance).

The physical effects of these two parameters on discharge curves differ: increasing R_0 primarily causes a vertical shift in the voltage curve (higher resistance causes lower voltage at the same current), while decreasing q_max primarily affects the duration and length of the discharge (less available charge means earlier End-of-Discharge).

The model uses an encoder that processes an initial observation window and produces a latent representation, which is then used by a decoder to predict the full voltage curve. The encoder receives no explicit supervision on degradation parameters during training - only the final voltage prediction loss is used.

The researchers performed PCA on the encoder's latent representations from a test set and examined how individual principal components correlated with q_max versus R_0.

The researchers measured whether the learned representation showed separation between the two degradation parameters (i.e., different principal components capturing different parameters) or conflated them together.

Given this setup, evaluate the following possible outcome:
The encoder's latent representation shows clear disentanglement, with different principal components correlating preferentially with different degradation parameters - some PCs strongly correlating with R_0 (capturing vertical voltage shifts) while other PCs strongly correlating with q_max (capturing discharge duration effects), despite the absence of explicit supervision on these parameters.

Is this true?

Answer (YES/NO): YES